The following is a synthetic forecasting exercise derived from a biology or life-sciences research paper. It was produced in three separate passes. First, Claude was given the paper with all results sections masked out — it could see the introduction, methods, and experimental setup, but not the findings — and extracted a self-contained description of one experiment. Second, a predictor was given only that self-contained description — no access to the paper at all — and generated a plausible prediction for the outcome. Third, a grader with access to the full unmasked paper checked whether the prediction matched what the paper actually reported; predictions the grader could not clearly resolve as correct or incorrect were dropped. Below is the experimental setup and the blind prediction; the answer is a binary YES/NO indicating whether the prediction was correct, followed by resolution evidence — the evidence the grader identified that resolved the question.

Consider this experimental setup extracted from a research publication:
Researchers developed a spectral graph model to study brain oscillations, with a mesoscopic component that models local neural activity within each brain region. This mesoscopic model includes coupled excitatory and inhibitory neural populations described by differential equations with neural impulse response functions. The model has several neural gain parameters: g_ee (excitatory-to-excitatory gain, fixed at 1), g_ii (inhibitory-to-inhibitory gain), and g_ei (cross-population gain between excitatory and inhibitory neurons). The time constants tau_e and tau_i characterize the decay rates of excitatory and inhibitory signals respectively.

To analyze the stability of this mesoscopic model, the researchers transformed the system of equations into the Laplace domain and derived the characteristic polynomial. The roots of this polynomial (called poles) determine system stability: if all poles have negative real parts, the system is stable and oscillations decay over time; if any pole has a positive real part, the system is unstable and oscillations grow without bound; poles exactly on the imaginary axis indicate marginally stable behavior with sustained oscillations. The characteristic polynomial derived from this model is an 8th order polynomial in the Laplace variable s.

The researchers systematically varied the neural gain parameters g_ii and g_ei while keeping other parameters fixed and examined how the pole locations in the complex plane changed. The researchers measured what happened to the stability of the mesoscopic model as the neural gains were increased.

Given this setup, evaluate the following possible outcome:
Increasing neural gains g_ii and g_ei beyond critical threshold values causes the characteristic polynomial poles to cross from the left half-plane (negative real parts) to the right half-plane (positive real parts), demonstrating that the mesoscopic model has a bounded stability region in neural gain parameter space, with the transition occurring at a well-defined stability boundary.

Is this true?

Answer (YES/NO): YES